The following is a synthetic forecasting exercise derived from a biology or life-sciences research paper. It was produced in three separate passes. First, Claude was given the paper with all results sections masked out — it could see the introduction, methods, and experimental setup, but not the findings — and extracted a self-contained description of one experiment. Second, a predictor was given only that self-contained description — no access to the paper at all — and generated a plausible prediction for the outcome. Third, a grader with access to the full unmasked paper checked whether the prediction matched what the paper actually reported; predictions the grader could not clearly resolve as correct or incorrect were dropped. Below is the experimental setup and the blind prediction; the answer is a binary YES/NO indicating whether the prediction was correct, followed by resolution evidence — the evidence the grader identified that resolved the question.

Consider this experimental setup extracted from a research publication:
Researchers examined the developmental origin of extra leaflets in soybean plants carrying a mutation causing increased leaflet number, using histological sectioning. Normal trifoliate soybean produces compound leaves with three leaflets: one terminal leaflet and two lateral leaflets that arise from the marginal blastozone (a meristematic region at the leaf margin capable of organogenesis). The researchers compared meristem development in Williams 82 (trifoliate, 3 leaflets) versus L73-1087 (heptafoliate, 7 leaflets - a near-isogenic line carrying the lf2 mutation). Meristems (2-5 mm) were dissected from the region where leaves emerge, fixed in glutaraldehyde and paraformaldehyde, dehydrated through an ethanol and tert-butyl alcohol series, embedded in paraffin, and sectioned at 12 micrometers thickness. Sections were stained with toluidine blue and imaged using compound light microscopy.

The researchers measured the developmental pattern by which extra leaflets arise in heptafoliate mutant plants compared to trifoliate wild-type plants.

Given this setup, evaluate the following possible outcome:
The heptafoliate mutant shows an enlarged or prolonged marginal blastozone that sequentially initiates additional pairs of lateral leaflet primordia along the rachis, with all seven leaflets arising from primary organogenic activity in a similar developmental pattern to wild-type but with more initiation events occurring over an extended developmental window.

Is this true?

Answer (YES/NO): NO